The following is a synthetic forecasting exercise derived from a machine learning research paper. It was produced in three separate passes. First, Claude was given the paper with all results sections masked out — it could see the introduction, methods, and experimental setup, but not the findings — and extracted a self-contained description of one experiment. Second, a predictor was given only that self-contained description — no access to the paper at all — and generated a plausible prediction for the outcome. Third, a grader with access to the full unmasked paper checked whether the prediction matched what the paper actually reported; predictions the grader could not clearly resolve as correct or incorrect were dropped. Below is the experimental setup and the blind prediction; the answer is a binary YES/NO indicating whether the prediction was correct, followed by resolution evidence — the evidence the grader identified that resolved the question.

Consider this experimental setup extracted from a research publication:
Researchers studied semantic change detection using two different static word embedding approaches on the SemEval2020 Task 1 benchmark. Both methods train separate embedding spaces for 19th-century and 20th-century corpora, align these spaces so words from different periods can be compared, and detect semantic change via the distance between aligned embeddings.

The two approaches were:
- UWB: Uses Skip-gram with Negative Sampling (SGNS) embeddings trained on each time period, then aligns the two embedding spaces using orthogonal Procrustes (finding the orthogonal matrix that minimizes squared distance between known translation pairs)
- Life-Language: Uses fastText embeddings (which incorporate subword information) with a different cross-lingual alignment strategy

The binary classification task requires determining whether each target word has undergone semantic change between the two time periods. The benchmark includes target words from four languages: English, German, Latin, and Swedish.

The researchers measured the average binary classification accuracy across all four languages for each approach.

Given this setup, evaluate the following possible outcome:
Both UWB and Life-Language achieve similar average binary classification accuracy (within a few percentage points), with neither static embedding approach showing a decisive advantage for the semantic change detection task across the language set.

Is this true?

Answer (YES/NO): YES